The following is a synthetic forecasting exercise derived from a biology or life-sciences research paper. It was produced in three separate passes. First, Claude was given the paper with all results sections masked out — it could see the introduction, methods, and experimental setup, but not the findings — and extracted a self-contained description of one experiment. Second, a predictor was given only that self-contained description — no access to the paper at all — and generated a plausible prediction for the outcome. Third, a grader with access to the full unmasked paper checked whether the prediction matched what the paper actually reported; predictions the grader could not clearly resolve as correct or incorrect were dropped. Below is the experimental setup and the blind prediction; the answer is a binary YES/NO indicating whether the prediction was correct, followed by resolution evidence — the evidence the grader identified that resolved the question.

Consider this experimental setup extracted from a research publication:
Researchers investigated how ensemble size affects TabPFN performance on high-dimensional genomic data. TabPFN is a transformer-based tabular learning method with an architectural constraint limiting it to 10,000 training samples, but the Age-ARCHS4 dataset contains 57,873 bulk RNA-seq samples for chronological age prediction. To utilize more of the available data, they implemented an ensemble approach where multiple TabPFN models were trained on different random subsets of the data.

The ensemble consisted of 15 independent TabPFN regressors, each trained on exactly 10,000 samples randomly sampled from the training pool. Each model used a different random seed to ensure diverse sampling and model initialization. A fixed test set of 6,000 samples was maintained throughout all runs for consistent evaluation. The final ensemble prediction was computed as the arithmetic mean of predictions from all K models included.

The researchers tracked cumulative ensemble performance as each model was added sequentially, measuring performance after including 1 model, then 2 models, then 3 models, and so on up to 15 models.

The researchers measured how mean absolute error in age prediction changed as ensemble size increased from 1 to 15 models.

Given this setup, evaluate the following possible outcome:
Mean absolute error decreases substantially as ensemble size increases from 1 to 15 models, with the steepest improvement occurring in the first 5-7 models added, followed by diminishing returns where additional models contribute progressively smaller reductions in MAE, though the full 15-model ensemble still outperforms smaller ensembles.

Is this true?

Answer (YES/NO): NO